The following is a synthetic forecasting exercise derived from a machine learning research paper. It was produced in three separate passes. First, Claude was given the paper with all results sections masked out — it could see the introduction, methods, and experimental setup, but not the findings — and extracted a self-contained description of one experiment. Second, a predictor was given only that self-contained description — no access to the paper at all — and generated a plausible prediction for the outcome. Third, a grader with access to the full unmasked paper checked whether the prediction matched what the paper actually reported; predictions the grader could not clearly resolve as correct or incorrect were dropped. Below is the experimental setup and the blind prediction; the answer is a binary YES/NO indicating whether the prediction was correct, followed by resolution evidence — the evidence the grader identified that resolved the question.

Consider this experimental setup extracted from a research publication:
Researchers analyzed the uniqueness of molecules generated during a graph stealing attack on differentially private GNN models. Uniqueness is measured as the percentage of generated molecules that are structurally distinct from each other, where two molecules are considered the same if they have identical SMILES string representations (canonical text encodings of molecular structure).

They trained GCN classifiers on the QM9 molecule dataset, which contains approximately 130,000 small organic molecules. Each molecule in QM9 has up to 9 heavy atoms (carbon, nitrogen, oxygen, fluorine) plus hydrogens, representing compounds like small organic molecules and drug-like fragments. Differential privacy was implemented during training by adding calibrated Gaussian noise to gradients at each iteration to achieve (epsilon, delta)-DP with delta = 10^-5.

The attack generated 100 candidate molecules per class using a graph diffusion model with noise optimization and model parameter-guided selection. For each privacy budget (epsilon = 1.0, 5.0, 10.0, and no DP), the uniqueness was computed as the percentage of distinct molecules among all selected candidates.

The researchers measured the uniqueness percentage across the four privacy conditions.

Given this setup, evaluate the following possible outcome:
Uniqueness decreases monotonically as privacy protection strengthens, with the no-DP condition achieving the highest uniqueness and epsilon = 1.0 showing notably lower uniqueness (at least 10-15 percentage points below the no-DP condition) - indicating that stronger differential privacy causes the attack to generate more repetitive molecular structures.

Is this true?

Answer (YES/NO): NO